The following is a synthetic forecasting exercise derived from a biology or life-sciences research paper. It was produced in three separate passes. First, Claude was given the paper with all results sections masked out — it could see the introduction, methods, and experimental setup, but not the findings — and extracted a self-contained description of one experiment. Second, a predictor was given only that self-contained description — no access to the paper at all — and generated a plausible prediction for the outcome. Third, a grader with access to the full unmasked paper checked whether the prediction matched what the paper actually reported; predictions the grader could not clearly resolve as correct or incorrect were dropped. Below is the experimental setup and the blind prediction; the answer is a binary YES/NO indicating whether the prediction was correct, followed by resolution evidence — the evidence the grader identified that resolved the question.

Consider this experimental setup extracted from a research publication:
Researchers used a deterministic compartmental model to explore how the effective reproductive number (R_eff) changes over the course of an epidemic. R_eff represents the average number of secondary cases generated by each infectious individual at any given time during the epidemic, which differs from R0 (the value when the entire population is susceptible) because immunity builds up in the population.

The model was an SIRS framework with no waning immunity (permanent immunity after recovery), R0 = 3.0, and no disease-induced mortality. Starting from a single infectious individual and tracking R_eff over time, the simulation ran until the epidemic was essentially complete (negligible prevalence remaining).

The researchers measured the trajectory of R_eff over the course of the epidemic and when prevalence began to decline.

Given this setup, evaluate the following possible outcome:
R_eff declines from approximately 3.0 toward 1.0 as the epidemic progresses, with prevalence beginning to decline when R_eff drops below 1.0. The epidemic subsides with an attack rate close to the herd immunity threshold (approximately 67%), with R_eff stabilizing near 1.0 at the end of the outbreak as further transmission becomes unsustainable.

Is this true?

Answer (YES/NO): NO